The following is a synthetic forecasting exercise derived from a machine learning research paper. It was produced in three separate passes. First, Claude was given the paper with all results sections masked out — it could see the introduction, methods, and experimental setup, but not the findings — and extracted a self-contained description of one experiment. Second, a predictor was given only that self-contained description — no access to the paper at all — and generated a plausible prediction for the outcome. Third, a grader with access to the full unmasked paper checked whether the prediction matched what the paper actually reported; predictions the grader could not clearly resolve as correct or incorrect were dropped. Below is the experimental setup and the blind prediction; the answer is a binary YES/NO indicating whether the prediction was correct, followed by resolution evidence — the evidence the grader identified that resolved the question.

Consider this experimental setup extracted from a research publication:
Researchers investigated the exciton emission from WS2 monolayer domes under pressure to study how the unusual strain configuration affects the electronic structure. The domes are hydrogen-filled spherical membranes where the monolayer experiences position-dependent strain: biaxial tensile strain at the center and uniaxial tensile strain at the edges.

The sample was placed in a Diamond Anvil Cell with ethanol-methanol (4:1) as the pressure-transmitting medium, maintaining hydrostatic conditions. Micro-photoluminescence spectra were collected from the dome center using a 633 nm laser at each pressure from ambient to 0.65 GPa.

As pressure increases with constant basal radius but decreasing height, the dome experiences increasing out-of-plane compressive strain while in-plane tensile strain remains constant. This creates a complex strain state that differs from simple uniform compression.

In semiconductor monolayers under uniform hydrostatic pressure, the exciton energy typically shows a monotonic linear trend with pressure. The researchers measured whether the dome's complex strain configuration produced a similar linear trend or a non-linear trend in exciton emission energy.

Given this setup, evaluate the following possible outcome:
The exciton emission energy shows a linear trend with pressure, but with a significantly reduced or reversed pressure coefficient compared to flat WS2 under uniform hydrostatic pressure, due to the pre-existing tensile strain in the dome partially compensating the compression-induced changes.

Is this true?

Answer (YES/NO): NO